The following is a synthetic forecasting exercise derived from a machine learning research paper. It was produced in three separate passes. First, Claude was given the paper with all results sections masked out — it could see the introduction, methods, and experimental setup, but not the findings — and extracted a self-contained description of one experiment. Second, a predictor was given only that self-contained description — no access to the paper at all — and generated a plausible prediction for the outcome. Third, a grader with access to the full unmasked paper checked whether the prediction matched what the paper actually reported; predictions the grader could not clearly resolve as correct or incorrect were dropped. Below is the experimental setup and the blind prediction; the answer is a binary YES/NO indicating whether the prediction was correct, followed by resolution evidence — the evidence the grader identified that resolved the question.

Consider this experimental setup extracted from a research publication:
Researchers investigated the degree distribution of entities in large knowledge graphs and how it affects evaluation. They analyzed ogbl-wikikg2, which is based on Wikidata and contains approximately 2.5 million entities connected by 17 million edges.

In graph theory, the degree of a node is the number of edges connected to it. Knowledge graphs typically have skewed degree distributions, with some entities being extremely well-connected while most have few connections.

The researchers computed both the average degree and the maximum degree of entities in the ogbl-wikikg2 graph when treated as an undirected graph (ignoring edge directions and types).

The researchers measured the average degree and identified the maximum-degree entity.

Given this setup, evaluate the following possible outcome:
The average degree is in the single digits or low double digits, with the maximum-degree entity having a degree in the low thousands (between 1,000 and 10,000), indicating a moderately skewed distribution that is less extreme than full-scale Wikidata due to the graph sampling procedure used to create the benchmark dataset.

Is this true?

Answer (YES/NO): NO